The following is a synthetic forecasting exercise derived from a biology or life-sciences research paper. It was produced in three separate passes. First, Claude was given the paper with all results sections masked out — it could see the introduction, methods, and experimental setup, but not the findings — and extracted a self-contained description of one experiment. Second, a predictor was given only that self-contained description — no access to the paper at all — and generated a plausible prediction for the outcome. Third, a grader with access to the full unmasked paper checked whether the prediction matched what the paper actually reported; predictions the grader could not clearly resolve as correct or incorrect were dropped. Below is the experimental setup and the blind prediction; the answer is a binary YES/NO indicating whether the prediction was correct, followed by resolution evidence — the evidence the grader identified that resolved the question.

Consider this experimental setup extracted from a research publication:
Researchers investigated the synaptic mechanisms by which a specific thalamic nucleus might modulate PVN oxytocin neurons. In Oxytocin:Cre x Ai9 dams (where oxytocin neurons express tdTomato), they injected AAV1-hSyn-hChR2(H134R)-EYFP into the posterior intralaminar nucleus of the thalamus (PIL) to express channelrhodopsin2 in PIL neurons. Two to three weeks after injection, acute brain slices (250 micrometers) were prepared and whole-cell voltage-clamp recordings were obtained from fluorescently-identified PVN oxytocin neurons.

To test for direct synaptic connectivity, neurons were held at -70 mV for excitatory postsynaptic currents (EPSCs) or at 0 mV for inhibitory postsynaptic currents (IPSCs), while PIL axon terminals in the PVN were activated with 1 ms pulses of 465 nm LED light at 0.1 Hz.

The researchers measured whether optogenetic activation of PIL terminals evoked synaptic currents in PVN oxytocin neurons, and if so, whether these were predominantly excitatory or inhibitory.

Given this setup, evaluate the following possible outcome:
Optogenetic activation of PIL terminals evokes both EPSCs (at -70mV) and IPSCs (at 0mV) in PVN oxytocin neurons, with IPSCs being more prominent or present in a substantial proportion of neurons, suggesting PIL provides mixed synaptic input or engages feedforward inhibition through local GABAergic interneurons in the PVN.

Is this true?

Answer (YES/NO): NO